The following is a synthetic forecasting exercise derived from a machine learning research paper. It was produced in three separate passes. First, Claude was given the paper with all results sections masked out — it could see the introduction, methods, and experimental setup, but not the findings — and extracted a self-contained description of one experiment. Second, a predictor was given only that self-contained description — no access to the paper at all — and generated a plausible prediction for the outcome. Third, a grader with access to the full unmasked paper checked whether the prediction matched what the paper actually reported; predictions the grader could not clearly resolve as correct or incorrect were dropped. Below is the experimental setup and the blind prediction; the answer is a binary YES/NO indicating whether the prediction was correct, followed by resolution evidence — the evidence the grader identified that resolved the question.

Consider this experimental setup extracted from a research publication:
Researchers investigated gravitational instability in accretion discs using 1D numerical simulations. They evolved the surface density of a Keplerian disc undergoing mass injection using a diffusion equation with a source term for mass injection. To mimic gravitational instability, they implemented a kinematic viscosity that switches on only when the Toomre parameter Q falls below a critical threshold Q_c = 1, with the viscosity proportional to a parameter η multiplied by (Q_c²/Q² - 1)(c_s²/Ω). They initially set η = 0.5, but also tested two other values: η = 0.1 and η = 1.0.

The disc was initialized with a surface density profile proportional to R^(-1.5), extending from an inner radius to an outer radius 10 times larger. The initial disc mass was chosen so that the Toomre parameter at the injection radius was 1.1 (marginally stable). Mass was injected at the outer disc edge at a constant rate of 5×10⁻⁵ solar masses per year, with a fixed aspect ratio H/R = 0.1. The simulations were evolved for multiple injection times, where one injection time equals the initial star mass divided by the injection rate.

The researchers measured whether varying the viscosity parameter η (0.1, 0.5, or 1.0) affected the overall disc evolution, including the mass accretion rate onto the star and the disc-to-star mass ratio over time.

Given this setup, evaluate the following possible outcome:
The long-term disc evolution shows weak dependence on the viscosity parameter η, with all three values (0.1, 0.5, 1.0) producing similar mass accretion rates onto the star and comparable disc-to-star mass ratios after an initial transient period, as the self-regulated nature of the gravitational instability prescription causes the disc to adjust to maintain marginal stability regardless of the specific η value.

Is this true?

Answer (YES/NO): YES